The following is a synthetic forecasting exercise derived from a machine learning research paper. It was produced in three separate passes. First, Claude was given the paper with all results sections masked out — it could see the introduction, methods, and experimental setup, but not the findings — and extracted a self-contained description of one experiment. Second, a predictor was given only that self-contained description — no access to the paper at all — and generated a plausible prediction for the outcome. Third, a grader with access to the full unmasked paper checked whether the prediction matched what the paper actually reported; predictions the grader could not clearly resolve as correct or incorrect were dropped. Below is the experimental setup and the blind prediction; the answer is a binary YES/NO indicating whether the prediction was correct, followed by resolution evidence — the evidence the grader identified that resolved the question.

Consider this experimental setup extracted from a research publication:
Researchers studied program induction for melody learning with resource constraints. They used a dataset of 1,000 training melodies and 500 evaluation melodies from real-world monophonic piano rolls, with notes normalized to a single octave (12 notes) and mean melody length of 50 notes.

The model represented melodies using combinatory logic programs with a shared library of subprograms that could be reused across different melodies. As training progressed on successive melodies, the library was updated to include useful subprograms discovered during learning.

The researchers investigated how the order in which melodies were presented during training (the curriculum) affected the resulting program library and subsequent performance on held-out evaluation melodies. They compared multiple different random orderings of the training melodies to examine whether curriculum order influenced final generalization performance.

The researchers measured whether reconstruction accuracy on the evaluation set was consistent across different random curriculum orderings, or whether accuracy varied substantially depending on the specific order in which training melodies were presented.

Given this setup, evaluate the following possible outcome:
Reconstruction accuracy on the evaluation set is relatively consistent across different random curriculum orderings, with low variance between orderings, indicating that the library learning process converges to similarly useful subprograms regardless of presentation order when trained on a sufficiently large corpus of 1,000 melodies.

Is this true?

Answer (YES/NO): NO